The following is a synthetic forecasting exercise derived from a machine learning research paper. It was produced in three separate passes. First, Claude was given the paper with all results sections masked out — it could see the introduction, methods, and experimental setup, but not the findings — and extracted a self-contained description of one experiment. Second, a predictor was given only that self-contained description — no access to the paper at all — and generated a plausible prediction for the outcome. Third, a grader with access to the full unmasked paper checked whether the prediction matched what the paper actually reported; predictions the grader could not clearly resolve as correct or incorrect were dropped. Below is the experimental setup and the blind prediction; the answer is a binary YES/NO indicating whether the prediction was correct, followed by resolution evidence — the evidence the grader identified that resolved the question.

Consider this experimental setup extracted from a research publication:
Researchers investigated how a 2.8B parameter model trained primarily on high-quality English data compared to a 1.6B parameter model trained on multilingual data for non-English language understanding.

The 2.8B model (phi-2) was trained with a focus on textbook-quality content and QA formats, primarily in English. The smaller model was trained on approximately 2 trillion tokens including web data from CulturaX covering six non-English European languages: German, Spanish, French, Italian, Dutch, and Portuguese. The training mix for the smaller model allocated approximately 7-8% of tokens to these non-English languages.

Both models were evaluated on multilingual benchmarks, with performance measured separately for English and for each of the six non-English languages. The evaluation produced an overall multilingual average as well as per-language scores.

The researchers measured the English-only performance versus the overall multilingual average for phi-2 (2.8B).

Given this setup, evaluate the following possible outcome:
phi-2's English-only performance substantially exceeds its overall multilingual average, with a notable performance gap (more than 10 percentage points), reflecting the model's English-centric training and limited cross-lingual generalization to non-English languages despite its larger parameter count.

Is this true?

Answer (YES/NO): YES